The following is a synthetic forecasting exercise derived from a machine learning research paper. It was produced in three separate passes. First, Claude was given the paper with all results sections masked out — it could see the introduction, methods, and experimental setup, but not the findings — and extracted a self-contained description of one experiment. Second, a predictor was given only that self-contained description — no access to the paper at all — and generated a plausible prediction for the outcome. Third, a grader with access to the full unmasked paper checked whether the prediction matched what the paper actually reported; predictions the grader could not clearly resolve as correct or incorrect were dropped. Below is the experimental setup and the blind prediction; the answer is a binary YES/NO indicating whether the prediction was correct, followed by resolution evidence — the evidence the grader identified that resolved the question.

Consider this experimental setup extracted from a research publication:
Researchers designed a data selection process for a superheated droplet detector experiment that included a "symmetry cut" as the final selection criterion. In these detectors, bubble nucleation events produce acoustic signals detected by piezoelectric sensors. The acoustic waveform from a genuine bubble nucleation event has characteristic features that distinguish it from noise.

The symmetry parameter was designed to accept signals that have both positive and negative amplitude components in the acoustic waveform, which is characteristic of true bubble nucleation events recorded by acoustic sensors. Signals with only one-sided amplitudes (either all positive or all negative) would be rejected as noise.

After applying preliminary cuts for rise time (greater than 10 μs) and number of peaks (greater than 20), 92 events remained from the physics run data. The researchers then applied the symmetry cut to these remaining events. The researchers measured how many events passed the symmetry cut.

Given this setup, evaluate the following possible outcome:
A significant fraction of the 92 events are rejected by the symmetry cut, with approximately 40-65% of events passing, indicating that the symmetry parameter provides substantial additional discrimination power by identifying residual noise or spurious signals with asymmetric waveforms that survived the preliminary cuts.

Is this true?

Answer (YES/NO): NO